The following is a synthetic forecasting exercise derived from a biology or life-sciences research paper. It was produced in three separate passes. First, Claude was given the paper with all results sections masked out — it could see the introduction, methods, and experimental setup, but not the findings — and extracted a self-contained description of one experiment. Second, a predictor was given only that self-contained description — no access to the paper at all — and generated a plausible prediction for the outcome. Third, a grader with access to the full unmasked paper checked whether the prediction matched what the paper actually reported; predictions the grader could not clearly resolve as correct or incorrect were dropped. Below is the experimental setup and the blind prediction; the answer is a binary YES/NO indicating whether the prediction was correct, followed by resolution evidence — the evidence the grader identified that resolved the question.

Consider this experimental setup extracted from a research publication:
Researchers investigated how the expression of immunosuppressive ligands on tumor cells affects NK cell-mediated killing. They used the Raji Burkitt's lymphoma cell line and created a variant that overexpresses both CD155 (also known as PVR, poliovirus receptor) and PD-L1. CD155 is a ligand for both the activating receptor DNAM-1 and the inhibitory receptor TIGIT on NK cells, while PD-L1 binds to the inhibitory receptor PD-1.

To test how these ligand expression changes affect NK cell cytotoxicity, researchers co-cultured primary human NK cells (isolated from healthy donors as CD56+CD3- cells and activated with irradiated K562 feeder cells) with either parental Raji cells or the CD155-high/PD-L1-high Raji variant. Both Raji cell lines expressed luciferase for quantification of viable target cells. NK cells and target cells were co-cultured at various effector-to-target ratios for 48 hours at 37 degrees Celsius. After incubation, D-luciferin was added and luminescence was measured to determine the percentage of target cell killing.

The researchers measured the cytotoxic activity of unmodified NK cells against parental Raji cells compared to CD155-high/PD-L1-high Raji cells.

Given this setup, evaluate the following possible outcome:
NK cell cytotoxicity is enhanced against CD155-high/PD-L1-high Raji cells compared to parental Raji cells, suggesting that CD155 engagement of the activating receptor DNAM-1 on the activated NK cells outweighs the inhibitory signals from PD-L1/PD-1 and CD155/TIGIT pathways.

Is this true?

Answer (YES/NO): NO